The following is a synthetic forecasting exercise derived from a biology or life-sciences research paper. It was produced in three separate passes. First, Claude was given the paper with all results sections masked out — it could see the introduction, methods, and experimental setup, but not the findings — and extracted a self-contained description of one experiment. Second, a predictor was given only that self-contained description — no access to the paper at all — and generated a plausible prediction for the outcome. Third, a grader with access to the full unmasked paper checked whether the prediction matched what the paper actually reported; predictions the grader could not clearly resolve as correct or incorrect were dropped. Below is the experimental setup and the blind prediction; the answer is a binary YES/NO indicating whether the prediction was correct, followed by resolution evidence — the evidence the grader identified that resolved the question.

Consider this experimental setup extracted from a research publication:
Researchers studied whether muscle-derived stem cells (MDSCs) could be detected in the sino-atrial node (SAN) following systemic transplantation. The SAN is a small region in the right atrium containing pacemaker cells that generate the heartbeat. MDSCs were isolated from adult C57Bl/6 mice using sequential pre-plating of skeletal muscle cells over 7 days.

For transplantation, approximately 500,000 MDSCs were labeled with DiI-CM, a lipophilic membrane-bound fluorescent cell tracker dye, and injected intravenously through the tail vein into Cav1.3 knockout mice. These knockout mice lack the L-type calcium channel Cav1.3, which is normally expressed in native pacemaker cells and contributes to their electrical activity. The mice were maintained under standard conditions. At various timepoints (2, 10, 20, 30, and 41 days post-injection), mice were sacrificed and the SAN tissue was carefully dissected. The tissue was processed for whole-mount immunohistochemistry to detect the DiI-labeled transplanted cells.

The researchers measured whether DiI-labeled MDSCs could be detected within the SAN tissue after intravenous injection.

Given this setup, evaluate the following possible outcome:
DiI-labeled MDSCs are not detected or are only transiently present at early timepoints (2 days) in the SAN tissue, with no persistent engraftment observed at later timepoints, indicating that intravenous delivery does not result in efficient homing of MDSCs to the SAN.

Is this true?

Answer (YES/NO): NO